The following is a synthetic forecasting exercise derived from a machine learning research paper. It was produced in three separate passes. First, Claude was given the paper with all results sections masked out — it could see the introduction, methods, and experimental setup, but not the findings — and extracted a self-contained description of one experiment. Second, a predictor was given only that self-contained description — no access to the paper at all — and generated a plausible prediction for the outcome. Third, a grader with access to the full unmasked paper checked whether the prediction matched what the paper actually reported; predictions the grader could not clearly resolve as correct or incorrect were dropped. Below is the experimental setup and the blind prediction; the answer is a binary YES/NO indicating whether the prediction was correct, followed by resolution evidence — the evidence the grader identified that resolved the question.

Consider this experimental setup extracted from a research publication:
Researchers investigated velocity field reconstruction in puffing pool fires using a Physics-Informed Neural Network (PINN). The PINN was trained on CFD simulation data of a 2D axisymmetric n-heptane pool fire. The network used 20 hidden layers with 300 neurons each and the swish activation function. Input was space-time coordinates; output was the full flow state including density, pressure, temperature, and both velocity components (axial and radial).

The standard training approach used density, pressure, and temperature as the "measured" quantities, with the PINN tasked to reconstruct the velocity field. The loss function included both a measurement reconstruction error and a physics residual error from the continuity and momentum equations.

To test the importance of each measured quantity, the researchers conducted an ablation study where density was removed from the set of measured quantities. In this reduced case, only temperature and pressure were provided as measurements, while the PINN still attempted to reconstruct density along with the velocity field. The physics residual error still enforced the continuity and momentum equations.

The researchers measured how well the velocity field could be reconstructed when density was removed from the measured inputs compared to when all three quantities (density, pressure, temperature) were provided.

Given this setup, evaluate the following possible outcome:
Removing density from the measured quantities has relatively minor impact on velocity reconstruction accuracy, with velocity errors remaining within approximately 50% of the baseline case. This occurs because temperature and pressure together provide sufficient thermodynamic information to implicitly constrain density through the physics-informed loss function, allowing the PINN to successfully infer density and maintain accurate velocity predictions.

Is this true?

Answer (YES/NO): NO